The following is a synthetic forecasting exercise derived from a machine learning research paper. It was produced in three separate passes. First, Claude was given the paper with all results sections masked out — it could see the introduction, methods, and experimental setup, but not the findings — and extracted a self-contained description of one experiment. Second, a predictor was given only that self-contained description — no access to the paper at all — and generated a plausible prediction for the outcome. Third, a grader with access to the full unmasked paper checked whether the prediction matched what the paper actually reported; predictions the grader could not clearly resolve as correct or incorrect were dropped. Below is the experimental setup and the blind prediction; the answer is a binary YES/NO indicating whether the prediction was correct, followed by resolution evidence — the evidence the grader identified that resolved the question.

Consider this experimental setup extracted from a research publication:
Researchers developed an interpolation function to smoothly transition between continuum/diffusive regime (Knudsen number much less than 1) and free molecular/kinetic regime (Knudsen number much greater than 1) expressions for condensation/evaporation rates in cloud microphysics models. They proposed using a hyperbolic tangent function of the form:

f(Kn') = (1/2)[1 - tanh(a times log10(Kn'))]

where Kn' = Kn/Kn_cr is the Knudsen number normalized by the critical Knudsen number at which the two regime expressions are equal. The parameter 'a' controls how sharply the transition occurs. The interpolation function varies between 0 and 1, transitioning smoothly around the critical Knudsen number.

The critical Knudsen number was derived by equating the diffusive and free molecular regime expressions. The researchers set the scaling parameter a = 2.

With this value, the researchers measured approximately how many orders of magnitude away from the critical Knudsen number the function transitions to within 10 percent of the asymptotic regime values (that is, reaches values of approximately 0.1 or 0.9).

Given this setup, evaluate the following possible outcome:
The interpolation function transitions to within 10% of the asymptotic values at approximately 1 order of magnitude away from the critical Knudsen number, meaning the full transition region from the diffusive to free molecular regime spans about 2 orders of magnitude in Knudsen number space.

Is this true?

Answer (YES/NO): YES